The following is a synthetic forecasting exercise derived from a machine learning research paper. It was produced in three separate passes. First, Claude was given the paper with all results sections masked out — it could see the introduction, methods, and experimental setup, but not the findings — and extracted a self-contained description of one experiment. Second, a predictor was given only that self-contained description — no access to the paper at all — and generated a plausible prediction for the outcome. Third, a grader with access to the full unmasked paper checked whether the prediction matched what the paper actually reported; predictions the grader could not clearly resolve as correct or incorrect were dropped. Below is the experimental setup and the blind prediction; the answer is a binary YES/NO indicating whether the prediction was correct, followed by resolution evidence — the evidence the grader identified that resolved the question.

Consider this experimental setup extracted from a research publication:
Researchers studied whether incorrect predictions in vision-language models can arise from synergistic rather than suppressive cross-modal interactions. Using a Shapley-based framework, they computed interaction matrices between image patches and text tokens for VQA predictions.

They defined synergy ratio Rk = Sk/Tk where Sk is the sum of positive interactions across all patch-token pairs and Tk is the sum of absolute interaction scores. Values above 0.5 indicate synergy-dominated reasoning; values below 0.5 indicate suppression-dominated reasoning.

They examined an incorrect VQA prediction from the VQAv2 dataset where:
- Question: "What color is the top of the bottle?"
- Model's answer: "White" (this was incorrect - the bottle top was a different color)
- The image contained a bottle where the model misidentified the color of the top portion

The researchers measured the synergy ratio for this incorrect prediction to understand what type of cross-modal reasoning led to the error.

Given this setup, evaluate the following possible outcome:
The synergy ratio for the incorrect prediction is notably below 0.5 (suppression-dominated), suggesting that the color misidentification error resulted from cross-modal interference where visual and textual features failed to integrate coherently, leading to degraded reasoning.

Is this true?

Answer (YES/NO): NO